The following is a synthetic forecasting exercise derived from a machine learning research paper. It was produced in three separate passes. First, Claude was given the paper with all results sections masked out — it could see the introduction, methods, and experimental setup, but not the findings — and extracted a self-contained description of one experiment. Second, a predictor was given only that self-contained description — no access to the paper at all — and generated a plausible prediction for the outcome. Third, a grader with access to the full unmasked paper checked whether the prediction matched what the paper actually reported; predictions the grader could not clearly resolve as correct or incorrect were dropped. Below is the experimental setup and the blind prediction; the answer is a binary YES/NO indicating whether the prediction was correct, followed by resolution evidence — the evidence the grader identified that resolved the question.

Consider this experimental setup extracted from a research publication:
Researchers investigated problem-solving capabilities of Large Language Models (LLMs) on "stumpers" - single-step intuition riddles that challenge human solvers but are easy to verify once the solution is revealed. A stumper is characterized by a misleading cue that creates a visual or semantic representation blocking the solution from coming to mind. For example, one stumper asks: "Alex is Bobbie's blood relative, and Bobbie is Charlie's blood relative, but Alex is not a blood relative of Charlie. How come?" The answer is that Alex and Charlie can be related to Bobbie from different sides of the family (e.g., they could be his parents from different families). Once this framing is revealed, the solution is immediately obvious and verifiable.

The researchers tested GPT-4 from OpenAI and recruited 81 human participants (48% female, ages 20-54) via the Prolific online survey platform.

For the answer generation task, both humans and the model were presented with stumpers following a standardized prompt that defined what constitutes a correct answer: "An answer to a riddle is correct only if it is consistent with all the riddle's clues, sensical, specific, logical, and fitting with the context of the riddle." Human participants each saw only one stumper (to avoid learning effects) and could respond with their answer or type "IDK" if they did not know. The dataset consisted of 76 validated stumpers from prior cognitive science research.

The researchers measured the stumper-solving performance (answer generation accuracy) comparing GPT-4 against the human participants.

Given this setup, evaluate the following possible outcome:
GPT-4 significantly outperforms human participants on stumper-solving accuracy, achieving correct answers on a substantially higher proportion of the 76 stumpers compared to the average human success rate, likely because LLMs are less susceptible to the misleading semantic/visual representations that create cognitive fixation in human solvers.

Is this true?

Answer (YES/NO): YES